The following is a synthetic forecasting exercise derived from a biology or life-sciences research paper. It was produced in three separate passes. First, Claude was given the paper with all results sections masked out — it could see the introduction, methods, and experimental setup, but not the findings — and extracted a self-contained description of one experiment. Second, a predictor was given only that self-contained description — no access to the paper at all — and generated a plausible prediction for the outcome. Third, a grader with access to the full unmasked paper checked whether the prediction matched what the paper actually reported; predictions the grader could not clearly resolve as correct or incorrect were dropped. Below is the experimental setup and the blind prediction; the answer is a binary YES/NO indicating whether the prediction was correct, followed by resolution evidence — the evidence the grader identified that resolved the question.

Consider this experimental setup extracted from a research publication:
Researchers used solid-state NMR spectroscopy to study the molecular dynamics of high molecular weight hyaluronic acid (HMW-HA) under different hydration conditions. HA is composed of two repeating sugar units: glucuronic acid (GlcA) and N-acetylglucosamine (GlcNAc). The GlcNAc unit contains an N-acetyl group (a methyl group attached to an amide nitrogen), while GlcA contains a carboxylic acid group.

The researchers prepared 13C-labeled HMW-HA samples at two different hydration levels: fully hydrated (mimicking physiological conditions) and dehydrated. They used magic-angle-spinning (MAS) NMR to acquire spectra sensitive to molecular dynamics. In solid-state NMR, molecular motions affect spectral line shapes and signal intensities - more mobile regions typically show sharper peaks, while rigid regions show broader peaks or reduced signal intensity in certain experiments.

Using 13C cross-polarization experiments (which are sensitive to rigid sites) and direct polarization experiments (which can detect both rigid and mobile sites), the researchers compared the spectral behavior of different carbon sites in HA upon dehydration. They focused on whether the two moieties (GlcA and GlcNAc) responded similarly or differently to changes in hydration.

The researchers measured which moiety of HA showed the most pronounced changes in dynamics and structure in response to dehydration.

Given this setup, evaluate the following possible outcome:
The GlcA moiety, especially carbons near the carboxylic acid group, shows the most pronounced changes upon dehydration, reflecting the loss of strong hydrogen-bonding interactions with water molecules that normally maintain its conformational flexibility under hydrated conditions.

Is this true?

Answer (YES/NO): NO